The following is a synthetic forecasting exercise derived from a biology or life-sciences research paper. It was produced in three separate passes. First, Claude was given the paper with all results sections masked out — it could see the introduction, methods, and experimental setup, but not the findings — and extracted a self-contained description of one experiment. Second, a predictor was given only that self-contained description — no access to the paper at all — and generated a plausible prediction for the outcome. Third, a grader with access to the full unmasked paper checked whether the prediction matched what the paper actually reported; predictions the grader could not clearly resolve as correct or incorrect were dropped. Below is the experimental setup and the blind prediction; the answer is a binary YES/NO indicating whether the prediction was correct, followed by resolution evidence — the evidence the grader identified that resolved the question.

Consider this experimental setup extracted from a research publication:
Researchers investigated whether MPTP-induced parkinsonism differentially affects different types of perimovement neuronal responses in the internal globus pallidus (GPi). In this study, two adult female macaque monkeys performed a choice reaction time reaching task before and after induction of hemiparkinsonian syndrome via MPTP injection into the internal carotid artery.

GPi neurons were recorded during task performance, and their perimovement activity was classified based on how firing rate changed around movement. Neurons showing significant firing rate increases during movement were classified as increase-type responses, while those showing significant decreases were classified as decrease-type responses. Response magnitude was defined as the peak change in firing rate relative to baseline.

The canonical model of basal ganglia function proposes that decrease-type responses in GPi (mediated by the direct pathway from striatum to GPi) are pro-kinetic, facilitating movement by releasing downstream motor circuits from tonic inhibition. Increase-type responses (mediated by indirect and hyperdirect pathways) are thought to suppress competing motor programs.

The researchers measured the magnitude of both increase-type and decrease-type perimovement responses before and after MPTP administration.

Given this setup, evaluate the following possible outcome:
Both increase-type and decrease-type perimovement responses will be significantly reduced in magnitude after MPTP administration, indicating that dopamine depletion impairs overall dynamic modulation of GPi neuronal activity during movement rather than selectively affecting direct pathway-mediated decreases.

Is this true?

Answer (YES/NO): NO